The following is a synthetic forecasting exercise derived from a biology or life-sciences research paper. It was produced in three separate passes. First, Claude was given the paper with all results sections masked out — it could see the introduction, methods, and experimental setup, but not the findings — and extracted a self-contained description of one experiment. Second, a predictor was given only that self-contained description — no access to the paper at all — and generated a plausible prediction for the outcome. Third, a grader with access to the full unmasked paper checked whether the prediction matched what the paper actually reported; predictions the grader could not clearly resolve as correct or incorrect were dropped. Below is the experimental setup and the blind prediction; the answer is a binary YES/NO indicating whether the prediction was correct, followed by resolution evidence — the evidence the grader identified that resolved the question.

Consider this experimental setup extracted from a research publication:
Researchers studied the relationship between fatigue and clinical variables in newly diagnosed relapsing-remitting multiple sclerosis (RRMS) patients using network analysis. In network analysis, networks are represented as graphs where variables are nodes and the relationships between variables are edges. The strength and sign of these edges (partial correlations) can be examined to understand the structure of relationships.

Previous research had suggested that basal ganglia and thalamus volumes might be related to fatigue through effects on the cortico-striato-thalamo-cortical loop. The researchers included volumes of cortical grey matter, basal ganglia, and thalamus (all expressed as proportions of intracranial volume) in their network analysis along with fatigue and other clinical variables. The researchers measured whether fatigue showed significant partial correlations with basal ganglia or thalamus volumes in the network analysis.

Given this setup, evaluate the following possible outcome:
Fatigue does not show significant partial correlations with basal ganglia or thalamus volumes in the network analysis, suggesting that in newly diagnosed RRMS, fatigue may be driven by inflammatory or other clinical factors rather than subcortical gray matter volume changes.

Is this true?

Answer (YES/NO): YES